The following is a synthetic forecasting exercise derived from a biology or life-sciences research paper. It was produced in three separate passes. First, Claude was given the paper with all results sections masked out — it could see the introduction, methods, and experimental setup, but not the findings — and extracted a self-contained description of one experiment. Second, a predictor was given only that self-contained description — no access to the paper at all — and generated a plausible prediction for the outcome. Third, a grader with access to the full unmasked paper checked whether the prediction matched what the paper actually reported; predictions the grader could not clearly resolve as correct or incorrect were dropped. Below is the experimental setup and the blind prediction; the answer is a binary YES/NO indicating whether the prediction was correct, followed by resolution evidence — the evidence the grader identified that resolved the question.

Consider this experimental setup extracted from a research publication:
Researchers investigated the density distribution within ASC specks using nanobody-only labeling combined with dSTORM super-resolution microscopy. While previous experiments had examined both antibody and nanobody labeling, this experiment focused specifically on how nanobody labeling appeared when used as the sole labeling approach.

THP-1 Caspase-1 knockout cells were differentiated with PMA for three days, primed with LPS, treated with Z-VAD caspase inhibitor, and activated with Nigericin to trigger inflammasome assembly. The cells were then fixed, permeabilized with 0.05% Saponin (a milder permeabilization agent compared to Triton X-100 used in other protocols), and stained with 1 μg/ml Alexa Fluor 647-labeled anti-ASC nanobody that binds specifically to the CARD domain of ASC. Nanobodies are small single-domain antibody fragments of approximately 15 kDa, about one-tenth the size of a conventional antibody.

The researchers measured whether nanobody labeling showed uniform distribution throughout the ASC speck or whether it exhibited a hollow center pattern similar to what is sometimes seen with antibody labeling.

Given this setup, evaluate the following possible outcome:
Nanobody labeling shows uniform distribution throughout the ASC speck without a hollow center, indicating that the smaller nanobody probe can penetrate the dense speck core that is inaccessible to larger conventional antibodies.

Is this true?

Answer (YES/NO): NO